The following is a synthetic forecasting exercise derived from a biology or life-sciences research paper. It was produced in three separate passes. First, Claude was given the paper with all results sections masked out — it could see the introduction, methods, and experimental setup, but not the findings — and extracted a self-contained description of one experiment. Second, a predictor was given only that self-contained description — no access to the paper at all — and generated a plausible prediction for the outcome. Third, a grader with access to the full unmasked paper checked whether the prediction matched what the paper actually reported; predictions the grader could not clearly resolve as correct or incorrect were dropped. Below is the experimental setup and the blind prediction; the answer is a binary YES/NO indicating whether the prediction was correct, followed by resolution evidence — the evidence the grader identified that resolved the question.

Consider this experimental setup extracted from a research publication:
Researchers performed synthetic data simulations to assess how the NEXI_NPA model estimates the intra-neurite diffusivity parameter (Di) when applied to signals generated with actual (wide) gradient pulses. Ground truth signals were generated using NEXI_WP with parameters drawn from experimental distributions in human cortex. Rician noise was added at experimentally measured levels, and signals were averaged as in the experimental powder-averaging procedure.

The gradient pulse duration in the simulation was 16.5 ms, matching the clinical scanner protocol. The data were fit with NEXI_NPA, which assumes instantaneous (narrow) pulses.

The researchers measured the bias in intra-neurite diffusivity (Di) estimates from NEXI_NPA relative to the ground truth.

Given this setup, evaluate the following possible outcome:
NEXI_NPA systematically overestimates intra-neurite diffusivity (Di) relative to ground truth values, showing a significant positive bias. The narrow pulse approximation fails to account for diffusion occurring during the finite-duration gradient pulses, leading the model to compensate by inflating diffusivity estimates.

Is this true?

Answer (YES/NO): YES